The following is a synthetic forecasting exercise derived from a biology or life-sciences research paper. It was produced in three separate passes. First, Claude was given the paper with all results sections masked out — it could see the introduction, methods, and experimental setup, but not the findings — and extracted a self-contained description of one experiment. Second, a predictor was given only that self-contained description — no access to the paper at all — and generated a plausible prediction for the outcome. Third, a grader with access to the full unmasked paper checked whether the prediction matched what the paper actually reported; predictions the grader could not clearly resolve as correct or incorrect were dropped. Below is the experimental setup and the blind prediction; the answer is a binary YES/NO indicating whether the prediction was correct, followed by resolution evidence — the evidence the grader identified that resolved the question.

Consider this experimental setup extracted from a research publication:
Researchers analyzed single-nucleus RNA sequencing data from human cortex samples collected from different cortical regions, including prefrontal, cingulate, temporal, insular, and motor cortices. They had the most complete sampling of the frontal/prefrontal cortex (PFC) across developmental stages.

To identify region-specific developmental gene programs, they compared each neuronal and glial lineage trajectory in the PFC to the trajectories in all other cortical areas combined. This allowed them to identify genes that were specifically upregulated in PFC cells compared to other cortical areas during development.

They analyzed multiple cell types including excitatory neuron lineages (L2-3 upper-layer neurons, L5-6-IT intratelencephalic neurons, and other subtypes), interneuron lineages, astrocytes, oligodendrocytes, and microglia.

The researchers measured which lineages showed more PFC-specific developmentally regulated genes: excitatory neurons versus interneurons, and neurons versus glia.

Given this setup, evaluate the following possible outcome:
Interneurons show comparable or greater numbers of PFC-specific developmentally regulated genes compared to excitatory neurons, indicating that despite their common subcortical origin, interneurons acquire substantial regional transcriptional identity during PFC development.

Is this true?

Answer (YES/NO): NO